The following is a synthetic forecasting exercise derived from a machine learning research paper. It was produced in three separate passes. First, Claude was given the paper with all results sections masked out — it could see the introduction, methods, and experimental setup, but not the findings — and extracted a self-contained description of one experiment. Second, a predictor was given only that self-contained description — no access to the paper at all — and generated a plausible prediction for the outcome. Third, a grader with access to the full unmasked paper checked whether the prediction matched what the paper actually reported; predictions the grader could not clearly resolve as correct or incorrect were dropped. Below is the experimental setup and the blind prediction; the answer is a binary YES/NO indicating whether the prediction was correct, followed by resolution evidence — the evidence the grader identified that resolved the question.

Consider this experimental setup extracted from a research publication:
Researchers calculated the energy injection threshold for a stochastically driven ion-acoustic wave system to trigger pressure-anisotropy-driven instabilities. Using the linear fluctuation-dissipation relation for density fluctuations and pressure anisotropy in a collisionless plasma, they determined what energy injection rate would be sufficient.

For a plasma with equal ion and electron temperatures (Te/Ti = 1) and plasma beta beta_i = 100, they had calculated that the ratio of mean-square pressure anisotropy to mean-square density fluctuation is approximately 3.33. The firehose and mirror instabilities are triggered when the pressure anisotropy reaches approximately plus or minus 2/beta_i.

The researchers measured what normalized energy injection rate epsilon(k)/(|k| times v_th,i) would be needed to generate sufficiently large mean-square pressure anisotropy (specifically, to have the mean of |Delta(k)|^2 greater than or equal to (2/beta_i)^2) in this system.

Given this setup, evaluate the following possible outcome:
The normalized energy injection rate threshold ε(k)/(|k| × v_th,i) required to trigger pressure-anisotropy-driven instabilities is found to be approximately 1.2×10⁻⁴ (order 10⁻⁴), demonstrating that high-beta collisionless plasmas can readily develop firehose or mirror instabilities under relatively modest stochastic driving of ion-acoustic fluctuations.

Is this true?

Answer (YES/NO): NO